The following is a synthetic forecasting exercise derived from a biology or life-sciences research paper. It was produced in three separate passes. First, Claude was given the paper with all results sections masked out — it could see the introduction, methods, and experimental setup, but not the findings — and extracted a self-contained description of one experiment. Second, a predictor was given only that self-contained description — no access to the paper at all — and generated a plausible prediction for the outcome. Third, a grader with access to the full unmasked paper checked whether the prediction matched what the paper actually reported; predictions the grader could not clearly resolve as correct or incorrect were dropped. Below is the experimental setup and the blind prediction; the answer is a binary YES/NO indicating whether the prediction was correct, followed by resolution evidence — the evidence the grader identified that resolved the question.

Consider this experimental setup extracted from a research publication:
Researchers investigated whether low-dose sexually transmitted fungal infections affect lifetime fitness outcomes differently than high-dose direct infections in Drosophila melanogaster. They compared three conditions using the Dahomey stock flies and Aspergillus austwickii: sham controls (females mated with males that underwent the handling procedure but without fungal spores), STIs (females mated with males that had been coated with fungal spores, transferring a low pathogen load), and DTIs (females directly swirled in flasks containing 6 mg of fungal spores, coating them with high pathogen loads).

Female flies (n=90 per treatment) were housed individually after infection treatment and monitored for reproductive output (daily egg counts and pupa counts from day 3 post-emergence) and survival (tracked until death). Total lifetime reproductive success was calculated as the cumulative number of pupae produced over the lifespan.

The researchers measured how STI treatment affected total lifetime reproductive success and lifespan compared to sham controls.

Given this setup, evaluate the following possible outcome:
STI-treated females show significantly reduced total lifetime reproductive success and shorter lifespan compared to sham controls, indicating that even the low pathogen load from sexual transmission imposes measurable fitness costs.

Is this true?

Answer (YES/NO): NO